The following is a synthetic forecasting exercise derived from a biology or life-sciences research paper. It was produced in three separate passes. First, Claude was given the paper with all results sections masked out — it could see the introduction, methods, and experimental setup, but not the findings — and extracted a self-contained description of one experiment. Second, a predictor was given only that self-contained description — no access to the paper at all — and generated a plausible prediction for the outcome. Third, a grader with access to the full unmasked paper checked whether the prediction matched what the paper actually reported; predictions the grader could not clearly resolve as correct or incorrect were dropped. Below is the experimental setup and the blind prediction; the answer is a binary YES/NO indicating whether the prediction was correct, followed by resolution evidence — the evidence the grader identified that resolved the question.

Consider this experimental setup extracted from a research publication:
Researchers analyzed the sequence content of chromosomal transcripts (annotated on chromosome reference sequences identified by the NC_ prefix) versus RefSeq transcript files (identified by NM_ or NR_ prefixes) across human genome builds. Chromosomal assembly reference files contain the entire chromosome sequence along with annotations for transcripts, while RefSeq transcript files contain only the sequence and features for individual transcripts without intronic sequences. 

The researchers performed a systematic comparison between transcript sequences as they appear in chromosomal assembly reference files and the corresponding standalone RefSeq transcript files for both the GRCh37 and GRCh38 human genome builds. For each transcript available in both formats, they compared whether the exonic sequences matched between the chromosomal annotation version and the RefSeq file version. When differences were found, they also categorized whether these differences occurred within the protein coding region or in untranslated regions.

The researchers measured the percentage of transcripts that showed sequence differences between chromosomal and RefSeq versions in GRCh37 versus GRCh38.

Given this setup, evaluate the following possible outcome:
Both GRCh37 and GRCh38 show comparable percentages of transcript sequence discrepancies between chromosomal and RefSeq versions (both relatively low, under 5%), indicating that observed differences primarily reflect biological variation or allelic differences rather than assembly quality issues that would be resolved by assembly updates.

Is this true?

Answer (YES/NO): NO